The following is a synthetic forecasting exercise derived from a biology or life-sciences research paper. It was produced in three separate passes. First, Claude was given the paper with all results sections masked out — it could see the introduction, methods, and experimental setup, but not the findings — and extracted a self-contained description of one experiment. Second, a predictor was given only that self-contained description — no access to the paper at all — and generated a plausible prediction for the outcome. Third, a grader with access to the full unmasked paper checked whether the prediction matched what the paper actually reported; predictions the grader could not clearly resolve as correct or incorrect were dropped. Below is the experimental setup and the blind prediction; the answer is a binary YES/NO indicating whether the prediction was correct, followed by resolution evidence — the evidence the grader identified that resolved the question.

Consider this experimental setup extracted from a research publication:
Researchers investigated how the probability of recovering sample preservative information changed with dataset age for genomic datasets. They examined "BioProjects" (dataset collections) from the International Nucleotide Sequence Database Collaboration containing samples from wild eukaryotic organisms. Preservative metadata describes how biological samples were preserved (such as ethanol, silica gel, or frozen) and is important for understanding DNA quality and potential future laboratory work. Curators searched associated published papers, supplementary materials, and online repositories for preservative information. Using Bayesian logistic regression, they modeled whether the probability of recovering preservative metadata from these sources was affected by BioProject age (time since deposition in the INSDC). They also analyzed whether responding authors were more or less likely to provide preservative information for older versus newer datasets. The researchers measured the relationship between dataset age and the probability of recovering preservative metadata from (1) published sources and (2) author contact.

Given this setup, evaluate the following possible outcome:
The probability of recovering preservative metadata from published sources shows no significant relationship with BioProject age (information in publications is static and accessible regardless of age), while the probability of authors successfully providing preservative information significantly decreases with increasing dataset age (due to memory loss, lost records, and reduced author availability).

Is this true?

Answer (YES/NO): NO